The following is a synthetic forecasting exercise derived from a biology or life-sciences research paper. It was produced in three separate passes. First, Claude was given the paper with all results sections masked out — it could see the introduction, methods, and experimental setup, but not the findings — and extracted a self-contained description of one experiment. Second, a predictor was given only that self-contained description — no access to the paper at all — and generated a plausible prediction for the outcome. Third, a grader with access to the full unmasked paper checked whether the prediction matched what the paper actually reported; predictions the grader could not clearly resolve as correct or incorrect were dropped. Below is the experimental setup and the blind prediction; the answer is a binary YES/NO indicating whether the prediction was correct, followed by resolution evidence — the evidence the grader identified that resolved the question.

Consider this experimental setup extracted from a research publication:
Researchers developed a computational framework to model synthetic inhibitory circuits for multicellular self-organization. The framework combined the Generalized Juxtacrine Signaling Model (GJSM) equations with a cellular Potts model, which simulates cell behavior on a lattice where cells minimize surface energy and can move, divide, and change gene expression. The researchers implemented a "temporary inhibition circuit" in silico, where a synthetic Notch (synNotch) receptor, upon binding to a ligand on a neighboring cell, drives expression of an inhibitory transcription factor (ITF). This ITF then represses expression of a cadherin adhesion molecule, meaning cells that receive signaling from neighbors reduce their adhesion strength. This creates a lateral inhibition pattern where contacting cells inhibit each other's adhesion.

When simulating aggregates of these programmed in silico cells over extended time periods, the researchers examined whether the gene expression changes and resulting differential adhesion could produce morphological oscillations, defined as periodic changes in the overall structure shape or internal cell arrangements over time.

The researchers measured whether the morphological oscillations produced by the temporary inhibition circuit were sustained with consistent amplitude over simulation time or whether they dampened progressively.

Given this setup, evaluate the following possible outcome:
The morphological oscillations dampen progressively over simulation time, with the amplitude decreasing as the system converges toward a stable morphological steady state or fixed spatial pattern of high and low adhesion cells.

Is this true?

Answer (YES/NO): YES